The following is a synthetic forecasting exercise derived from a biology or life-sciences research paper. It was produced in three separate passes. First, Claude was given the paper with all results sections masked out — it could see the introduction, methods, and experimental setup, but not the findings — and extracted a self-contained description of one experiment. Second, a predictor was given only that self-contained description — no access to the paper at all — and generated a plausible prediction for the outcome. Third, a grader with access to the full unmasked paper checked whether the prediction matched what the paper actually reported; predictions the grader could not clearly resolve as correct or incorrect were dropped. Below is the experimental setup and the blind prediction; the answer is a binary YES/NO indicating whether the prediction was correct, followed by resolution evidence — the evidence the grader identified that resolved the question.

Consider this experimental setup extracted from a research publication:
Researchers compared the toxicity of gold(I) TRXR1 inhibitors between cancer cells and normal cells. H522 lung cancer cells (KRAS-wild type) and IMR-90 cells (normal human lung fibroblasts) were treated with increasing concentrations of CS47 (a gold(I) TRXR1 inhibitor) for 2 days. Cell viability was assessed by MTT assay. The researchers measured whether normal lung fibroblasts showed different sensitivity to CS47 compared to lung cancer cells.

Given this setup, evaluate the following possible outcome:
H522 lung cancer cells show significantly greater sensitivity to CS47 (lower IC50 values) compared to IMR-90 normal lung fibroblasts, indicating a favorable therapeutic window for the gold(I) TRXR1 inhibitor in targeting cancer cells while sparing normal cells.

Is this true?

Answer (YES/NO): YES